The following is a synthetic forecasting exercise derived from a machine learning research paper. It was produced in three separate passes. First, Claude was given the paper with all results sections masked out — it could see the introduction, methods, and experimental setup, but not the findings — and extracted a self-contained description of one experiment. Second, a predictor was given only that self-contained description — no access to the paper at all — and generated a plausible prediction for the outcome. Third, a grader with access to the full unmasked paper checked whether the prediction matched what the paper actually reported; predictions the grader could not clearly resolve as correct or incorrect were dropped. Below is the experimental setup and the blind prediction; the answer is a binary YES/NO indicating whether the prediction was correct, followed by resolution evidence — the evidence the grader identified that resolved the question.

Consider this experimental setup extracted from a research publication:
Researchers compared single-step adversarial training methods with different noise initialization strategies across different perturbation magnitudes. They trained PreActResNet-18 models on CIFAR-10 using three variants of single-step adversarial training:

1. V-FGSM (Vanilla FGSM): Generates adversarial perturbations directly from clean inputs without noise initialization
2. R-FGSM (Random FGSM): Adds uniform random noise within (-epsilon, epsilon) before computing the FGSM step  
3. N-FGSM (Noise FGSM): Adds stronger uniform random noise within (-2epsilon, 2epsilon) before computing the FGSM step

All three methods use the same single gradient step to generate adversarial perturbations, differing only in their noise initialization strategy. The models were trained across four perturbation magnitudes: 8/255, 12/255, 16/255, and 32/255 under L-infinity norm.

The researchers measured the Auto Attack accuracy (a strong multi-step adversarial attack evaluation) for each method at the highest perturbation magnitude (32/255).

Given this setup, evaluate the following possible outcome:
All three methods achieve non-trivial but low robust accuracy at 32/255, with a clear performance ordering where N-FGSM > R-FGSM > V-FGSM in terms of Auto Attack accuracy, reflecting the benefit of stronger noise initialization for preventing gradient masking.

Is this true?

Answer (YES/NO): NO